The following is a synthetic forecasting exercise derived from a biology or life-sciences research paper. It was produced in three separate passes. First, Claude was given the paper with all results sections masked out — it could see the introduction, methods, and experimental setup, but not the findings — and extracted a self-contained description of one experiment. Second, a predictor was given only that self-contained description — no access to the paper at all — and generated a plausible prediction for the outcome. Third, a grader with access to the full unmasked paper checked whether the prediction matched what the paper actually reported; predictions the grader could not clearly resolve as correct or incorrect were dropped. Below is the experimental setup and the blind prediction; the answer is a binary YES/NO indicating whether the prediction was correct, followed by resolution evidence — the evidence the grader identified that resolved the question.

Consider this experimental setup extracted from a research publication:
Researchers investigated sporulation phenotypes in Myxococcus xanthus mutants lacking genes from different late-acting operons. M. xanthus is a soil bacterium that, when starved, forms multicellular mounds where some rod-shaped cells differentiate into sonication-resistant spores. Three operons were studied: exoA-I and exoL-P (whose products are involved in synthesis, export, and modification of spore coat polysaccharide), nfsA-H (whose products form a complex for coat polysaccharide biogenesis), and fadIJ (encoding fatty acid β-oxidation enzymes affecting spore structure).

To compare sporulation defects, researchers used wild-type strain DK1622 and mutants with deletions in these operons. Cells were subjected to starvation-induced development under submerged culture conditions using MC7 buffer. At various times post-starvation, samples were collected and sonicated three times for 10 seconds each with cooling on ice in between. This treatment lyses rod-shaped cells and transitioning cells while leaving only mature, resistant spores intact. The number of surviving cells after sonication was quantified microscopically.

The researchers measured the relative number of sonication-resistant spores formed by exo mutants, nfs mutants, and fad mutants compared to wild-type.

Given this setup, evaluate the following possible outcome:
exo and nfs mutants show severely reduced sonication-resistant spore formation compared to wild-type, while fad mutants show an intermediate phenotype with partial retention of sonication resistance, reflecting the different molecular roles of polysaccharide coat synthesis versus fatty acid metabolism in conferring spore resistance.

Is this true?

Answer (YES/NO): NO